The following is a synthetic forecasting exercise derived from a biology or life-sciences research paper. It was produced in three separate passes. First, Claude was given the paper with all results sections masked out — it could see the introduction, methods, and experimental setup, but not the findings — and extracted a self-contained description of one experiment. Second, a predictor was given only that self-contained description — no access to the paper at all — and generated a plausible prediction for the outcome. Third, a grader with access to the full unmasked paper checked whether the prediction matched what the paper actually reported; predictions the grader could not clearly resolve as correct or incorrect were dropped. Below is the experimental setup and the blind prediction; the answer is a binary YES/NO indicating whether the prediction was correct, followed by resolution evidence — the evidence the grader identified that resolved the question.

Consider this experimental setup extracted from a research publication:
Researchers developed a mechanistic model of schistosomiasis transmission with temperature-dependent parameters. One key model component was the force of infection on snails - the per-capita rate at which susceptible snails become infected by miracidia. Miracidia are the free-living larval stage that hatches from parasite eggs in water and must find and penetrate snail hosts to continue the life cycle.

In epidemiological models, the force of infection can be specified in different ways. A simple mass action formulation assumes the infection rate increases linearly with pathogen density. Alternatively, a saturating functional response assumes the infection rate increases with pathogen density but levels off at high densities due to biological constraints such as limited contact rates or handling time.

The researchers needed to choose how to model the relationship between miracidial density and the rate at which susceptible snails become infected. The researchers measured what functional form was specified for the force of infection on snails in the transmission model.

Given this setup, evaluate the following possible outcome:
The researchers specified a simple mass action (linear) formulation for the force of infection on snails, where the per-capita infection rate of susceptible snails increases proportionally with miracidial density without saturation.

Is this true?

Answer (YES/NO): NO